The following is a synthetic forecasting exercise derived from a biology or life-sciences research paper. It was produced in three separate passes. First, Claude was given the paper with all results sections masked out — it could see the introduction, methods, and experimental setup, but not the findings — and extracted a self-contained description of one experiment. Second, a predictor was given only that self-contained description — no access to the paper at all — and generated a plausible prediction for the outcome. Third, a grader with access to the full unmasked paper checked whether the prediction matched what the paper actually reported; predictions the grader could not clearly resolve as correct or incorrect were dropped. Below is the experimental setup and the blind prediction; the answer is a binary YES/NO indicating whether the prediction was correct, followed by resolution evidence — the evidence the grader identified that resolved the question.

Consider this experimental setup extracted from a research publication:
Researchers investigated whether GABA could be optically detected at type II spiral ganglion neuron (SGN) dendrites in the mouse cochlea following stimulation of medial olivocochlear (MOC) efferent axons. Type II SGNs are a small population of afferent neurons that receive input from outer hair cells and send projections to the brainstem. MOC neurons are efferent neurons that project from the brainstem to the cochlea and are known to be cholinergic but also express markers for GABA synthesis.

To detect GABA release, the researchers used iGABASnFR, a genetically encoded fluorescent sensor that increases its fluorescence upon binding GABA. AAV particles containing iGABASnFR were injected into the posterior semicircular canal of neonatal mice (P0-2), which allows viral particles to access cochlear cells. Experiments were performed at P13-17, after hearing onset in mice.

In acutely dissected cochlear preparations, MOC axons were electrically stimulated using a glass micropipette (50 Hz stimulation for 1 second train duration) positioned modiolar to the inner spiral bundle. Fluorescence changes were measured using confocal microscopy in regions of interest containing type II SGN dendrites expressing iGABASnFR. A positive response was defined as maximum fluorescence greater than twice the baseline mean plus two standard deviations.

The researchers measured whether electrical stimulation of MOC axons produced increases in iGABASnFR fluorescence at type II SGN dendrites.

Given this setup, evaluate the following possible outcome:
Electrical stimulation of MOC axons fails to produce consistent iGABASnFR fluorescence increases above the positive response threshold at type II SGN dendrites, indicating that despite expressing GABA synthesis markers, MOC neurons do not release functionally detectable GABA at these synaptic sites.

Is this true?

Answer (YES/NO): NO